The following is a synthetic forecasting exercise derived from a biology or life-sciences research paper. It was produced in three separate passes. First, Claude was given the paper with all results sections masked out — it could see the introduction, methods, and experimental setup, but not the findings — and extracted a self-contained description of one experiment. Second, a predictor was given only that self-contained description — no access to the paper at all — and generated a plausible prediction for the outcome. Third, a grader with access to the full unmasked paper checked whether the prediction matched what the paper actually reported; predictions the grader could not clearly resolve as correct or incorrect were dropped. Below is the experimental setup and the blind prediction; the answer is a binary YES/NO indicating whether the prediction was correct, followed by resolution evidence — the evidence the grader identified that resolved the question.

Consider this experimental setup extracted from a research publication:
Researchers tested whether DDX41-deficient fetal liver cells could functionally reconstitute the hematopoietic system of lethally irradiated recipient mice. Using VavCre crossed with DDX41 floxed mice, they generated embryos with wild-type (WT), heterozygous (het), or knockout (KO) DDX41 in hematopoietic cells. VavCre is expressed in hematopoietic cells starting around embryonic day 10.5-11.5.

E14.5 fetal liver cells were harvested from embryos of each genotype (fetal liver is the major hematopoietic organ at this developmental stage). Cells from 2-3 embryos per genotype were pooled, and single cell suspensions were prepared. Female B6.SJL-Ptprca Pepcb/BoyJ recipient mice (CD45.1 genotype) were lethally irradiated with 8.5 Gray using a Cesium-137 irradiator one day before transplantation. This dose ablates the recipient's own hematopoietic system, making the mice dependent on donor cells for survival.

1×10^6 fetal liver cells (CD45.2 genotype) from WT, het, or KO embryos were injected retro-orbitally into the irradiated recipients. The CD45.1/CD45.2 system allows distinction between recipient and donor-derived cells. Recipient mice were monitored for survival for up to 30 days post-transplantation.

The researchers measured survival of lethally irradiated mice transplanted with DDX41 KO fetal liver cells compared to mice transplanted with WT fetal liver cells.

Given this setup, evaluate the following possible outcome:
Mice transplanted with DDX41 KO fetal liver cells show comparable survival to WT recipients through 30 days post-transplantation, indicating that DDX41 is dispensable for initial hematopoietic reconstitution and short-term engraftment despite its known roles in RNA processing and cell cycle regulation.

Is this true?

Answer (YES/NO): NO